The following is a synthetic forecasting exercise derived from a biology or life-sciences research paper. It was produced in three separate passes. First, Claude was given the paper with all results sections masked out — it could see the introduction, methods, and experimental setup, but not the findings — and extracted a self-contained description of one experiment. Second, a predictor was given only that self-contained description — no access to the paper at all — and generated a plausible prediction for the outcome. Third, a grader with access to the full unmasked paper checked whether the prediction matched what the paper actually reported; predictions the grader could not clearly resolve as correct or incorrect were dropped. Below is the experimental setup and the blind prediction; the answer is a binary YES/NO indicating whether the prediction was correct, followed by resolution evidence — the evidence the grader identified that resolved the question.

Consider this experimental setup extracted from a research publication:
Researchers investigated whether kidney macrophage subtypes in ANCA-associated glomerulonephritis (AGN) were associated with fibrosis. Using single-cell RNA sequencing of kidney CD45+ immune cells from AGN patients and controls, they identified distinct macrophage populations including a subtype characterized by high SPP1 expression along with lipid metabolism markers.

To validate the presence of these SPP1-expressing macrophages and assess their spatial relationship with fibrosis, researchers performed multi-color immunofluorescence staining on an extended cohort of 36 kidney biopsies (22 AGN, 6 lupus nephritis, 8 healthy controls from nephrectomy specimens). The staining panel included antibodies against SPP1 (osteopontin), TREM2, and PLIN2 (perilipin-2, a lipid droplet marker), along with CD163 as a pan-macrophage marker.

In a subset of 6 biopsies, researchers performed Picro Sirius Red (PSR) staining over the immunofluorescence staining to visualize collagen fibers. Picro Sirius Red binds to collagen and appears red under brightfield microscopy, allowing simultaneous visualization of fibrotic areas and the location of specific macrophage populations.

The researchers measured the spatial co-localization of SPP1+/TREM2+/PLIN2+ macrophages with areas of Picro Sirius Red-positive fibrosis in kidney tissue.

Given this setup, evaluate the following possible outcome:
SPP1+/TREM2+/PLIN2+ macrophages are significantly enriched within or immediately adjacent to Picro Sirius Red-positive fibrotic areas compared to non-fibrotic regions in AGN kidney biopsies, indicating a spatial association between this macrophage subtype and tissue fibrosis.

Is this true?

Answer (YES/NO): NO